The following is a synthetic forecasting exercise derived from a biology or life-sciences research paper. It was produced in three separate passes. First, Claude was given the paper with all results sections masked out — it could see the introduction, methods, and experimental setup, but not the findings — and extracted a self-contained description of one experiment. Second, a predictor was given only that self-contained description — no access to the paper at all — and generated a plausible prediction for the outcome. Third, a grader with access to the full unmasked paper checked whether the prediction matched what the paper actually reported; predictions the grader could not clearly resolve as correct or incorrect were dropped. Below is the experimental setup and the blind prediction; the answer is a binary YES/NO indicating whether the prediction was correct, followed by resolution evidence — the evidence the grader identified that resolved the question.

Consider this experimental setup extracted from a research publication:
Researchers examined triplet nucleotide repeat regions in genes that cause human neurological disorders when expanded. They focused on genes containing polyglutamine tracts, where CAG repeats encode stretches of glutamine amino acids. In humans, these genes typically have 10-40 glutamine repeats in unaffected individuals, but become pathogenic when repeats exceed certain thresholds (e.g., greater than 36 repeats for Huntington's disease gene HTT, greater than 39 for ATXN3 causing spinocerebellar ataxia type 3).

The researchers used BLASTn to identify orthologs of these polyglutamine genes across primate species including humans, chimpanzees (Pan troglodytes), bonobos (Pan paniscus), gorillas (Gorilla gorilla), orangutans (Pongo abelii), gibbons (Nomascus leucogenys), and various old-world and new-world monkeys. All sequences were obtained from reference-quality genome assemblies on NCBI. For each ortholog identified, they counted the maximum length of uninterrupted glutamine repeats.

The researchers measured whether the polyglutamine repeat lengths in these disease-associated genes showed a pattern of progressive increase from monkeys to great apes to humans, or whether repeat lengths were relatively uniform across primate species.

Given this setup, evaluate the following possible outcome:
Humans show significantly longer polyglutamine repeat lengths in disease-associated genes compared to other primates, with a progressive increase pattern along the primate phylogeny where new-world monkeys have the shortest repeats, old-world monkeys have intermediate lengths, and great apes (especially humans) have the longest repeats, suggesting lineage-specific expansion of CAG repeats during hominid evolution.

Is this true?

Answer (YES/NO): YES